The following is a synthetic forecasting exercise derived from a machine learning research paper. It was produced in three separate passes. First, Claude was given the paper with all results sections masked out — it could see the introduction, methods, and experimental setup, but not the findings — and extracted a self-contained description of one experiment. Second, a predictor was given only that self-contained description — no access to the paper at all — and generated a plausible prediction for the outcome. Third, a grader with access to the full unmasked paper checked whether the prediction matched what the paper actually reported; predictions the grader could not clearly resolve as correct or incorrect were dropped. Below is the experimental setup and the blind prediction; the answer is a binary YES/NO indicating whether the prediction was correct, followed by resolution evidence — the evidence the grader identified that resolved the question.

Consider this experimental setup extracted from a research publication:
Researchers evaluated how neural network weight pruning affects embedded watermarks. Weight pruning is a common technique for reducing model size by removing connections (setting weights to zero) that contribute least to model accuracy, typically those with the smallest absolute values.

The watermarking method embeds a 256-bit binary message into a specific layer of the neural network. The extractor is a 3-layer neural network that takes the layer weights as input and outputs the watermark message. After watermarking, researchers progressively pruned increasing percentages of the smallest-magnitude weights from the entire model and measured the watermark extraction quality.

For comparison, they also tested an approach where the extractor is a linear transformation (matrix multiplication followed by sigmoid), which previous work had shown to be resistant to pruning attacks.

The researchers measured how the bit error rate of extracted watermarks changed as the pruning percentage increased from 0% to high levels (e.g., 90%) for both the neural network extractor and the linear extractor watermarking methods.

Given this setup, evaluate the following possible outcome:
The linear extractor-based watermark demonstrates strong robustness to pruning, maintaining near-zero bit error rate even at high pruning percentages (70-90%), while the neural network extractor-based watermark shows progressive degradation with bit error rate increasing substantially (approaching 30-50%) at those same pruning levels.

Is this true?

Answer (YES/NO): NO